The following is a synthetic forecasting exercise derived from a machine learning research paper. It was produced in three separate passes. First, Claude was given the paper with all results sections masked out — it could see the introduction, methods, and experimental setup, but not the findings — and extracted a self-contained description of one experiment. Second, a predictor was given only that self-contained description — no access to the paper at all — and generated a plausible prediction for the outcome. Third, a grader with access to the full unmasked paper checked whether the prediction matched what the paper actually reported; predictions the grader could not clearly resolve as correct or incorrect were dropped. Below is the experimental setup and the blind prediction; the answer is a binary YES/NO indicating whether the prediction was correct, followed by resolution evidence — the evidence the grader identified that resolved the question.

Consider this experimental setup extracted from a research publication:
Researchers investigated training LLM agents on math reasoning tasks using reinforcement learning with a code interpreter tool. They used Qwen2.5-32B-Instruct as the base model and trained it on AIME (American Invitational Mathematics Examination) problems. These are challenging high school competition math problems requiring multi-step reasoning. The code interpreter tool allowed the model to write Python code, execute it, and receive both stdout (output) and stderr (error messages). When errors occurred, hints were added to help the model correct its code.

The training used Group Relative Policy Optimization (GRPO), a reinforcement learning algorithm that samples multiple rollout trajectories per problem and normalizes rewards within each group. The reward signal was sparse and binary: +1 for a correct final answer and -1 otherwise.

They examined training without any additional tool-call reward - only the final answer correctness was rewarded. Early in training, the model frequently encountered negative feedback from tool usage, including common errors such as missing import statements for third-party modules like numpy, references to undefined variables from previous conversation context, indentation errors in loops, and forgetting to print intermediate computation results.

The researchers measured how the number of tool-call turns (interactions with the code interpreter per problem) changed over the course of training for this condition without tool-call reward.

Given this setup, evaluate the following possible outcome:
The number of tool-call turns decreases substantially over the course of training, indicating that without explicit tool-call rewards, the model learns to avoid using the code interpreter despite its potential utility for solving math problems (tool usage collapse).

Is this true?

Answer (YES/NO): YES